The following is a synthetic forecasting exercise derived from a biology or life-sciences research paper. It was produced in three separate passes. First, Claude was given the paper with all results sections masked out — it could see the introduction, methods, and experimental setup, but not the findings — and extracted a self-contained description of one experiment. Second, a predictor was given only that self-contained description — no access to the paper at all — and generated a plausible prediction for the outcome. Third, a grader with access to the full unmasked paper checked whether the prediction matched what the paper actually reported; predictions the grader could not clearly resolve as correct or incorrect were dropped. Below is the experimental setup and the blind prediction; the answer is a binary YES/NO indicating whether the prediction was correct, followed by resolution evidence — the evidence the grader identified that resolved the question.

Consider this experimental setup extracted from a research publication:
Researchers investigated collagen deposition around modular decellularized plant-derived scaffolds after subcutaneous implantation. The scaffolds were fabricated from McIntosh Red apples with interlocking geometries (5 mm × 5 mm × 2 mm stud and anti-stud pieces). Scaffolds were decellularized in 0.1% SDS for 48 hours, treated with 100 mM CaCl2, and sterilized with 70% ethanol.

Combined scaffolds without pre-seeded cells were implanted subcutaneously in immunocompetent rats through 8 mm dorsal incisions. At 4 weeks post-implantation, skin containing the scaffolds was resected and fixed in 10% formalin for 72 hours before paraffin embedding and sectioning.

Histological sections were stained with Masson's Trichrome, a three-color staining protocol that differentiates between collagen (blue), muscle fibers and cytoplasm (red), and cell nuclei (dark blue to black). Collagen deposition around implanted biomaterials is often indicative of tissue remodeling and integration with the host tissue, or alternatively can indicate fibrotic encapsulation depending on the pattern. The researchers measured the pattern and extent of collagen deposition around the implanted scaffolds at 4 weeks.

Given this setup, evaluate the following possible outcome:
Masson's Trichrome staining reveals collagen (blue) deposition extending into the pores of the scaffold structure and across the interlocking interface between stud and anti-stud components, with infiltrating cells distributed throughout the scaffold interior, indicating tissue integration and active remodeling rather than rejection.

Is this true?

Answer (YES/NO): NO